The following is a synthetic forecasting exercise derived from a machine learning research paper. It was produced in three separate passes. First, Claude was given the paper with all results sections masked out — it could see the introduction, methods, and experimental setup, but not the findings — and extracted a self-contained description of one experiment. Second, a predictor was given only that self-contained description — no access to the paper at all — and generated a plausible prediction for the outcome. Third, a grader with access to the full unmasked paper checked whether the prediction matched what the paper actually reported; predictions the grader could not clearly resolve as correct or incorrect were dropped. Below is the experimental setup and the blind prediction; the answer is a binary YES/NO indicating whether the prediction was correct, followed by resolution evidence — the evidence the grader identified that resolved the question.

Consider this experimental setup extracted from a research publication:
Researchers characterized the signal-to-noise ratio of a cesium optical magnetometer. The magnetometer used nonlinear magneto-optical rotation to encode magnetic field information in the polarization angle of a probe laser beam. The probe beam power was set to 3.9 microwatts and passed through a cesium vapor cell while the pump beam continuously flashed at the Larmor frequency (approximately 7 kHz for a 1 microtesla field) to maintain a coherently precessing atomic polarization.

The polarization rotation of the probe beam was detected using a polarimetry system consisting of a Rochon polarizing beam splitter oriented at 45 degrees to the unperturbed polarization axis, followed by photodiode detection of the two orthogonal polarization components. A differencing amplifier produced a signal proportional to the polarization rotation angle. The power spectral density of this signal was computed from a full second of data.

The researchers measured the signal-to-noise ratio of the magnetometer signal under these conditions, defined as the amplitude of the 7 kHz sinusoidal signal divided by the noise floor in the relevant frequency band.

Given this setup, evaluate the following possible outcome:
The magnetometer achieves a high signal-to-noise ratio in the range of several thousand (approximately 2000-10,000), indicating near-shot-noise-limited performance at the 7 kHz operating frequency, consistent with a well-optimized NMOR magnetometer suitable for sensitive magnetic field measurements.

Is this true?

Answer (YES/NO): YES